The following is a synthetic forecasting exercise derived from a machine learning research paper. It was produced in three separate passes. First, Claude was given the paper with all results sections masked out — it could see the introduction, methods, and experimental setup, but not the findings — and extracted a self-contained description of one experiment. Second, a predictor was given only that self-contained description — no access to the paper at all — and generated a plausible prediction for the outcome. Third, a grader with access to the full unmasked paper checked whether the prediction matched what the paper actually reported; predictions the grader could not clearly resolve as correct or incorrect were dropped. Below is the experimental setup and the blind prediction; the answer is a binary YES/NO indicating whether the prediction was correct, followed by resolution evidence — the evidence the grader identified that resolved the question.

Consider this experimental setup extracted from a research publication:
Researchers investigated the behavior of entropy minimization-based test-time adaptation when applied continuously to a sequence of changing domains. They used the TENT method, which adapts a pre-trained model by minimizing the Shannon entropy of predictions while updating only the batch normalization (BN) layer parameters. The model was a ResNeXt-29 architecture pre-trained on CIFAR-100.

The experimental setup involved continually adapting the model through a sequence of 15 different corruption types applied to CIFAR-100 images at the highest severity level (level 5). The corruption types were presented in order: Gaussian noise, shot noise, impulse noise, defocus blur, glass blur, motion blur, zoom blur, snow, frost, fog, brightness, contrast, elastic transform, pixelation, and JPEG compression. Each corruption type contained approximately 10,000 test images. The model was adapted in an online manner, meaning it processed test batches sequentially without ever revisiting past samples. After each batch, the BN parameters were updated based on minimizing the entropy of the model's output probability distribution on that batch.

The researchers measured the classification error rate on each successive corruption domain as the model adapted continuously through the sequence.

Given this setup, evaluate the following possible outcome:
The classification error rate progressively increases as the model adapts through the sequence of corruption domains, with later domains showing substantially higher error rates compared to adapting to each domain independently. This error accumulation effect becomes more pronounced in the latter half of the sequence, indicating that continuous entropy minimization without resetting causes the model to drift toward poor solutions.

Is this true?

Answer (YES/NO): YES